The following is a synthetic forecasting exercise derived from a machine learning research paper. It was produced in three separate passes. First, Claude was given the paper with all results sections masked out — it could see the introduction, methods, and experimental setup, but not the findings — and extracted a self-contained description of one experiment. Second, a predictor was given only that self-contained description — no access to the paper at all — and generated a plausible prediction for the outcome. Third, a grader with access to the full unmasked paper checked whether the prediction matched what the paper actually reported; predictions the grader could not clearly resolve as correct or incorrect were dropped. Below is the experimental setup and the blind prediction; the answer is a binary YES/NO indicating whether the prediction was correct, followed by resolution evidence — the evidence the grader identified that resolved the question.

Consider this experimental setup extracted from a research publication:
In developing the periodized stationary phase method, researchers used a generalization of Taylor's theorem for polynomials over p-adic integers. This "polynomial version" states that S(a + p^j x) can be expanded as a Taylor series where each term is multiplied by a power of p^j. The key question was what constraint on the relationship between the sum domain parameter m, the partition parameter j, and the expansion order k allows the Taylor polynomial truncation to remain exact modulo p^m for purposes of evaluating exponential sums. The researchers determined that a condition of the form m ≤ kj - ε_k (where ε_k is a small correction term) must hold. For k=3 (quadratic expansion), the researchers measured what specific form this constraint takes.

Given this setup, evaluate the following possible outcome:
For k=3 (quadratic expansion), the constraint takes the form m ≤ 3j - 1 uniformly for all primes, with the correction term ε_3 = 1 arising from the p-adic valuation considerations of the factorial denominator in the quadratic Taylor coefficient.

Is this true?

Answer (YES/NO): NO